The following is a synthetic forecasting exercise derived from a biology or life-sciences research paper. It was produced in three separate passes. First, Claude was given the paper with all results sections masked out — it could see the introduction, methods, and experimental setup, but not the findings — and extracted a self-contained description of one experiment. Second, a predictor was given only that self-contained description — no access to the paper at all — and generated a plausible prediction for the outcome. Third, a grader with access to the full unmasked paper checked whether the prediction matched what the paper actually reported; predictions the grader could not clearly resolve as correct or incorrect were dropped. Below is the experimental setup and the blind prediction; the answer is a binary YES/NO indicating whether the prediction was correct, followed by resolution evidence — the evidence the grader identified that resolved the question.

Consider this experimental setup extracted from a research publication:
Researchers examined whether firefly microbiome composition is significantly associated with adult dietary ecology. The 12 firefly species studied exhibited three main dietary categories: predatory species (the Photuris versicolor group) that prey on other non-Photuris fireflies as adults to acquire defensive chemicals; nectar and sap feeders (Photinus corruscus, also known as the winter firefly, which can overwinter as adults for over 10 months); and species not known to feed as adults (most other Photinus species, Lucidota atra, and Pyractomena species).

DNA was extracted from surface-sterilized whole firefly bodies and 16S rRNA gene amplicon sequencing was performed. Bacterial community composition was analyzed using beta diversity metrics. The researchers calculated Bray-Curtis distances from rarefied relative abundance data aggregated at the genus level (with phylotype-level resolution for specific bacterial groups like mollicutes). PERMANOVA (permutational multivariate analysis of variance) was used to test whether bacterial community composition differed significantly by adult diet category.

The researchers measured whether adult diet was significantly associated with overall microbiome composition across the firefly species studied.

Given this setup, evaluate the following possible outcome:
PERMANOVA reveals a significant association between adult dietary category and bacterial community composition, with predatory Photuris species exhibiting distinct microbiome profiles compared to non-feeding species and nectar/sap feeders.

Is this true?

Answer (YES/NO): NO